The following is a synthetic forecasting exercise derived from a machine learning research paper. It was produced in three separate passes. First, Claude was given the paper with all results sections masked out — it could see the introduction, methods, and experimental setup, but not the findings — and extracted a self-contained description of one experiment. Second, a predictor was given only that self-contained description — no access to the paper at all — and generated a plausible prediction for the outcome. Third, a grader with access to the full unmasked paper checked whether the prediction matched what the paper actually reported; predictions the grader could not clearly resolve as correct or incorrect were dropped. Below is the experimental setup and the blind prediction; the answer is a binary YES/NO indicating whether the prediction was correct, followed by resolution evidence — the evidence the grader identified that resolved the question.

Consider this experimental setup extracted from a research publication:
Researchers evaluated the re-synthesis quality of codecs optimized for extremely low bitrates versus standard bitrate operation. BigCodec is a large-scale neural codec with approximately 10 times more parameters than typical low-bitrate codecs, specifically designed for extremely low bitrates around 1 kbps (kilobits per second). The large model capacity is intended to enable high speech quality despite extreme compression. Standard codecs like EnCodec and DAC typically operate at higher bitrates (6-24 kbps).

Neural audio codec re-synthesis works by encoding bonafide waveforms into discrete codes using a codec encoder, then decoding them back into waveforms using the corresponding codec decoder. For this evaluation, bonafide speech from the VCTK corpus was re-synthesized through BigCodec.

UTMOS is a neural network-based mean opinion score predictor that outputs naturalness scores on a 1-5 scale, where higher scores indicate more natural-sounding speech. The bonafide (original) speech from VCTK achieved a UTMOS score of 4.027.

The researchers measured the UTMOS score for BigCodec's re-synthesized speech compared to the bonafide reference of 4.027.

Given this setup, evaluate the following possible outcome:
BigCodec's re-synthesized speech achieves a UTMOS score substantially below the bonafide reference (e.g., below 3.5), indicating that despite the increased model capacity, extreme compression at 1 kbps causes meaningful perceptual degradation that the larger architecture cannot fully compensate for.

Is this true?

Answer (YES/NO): NO